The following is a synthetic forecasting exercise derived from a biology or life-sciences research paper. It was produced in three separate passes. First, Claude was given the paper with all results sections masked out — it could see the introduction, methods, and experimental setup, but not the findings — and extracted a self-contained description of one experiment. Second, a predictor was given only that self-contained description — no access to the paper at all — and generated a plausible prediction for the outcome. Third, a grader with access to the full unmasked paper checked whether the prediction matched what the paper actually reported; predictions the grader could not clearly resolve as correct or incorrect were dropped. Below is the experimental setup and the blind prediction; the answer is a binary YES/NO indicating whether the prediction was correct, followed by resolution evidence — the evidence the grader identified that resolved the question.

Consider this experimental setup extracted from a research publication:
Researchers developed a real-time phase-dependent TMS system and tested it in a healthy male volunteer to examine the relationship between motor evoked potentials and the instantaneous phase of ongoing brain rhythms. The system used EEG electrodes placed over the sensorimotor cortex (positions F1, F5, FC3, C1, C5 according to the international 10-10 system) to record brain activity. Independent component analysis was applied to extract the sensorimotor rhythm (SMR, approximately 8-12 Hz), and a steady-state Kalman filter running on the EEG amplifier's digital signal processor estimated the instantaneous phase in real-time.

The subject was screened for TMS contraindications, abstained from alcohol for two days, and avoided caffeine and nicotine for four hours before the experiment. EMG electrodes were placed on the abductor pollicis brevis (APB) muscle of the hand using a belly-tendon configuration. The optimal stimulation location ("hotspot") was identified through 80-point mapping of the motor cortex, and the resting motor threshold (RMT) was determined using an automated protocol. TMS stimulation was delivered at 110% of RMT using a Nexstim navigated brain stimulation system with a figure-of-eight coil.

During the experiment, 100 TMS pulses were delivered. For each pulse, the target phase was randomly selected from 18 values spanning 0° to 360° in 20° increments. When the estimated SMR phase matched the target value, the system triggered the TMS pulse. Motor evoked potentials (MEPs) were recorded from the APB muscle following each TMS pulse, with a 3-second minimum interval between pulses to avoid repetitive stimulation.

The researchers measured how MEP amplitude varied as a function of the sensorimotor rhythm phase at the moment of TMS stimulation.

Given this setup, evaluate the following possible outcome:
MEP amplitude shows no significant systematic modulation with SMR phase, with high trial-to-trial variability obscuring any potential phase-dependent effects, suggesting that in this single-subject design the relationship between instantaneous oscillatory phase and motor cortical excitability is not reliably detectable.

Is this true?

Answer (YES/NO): NO